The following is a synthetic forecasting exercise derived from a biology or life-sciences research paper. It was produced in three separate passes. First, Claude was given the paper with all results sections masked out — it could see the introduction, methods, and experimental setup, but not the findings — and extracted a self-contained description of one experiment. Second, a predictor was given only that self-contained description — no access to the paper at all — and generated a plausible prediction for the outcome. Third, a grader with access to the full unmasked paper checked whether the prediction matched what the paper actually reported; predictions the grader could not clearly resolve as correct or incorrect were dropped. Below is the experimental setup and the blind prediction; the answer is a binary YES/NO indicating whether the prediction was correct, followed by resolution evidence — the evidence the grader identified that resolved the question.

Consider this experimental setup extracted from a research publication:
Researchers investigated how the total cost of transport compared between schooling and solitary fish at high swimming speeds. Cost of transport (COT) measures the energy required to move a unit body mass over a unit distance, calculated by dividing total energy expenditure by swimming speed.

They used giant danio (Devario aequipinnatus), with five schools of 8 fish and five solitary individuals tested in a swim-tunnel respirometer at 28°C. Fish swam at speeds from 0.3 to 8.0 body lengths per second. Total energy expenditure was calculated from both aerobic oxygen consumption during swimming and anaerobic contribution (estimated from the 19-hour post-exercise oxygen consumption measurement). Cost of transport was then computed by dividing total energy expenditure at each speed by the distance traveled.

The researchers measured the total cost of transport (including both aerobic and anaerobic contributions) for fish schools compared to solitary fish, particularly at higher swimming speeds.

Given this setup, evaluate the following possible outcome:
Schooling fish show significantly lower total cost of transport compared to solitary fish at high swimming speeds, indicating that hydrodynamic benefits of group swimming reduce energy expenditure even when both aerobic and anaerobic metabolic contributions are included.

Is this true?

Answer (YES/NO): YES